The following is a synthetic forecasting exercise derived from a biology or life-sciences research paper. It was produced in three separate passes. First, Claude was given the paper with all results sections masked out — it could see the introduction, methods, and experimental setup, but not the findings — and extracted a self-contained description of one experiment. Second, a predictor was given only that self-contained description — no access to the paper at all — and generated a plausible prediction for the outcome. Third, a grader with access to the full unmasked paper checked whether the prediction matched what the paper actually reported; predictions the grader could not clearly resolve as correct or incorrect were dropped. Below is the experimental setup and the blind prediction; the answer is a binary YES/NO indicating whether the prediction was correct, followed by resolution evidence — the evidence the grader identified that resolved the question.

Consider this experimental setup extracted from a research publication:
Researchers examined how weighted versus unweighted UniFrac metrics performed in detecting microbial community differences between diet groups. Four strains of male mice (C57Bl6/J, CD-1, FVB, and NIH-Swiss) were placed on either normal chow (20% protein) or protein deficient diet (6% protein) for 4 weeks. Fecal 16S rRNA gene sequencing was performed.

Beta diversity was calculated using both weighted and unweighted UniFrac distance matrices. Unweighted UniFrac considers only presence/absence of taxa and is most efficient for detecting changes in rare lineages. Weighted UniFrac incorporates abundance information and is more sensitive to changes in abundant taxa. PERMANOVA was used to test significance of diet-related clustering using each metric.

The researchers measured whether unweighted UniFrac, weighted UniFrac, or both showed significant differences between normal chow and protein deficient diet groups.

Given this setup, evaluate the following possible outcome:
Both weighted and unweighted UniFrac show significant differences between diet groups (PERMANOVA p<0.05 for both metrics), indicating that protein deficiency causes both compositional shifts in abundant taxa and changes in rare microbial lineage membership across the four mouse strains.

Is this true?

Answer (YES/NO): YES